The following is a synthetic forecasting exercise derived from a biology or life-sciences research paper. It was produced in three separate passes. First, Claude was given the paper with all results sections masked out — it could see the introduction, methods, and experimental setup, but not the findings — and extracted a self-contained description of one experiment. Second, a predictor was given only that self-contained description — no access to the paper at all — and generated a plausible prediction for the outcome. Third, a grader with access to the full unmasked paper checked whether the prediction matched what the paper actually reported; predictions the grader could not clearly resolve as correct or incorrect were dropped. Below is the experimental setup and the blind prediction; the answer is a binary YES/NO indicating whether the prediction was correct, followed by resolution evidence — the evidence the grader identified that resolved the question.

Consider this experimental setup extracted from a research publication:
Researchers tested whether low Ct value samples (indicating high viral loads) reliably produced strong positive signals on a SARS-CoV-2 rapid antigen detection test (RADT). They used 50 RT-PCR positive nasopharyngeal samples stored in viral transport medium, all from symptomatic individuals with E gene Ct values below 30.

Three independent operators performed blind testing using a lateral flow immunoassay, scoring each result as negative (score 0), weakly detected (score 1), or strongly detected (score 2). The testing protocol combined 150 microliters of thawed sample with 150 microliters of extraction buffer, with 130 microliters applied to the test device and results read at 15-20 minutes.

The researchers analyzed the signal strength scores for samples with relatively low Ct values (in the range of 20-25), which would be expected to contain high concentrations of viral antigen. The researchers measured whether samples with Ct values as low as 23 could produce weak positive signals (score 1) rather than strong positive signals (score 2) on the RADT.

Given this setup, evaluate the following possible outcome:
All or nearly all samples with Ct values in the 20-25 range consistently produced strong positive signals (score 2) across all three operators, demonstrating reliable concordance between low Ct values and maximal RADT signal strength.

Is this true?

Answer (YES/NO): NO